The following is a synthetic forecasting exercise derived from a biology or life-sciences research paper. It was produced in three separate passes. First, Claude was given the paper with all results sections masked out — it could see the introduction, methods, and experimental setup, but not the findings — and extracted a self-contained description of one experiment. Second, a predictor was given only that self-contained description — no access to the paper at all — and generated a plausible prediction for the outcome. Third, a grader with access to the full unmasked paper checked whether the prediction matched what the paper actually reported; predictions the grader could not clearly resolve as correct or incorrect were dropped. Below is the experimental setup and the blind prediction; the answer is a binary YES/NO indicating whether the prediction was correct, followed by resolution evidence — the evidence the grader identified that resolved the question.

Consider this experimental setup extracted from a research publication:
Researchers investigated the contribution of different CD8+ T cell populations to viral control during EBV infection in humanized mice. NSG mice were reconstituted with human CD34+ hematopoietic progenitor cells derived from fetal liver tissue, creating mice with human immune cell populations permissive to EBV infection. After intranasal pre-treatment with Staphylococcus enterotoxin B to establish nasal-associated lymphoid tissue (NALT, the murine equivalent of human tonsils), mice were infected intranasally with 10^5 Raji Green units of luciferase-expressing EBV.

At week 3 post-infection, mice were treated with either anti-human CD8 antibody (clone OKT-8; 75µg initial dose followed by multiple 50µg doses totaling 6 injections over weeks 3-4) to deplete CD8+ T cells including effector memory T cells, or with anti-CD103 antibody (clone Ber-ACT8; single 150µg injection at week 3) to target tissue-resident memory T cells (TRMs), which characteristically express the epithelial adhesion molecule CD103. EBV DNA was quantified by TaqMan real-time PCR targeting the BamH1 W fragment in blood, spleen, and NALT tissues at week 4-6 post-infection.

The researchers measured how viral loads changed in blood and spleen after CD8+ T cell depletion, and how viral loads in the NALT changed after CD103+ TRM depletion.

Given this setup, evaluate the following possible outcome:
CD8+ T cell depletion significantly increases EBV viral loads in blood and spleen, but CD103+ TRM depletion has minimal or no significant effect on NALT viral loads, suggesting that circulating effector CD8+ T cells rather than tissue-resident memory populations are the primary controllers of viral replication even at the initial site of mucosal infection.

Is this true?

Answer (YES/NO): YES